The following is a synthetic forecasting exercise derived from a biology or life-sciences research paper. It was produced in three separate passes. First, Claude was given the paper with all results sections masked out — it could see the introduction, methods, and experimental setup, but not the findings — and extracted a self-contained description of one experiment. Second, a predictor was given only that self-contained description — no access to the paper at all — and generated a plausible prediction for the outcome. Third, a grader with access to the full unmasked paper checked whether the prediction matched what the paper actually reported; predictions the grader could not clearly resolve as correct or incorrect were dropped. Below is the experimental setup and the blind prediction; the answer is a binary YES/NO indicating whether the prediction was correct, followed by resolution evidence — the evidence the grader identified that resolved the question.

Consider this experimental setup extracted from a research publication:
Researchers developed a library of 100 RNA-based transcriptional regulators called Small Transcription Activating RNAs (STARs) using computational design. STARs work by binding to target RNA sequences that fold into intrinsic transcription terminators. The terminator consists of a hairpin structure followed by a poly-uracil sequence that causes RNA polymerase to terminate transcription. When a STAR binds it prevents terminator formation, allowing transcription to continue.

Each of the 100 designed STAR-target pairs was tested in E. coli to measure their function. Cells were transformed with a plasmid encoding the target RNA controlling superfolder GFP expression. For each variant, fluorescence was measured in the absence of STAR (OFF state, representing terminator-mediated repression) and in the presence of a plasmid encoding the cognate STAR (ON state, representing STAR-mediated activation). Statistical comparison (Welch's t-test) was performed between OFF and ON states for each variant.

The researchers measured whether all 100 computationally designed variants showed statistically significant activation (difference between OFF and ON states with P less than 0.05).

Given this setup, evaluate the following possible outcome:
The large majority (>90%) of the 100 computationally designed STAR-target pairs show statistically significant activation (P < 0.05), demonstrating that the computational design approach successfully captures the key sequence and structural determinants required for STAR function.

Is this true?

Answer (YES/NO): YES